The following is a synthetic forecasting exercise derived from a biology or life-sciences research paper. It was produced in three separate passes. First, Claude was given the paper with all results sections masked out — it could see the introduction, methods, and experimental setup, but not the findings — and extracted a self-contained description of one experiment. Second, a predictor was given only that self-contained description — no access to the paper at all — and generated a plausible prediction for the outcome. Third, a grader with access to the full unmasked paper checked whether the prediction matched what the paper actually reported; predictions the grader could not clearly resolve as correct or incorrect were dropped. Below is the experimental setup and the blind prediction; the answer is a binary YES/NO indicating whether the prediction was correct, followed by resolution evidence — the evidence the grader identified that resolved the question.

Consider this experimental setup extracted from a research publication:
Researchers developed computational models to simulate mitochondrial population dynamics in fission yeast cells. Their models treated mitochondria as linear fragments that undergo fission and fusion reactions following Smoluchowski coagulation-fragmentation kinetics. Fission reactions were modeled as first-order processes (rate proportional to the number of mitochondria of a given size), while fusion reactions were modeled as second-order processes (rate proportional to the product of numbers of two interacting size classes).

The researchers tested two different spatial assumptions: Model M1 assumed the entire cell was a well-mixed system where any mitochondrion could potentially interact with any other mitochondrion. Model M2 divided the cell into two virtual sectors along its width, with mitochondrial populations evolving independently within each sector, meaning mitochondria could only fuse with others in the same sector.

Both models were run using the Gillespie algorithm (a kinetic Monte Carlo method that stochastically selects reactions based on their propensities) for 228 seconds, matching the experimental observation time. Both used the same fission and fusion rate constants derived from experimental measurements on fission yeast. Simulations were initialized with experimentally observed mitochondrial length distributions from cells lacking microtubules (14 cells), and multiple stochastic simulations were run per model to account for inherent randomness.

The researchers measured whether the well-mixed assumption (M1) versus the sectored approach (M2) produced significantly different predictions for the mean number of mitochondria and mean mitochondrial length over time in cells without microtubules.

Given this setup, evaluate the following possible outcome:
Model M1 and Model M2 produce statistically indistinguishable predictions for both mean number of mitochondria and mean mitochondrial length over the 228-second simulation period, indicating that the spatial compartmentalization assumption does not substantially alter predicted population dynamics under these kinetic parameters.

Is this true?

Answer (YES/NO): NO